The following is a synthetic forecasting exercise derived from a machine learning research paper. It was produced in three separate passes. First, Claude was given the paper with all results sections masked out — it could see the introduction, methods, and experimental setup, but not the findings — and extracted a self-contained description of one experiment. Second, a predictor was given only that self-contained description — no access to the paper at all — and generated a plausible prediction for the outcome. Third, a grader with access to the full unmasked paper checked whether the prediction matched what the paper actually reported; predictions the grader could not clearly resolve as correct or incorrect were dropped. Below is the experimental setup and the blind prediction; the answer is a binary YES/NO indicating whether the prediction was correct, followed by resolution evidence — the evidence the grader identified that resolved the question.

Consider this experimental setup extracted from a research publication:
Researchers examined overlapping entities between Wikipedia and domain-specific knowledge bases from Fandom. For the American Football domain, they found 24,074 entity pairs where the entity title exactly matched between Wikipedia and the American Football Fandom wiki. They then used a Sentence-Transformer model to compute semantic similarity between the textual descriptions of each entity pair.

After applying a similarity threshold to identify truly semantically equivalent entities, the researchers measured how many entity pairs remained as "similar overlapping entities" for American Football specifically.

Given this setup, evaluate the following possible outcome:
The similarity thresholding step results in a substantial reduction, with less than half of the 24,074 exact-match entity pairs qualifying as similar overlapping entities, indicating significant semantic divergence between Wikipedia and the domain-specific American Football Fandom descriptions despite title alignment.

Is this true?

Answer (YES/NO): NO